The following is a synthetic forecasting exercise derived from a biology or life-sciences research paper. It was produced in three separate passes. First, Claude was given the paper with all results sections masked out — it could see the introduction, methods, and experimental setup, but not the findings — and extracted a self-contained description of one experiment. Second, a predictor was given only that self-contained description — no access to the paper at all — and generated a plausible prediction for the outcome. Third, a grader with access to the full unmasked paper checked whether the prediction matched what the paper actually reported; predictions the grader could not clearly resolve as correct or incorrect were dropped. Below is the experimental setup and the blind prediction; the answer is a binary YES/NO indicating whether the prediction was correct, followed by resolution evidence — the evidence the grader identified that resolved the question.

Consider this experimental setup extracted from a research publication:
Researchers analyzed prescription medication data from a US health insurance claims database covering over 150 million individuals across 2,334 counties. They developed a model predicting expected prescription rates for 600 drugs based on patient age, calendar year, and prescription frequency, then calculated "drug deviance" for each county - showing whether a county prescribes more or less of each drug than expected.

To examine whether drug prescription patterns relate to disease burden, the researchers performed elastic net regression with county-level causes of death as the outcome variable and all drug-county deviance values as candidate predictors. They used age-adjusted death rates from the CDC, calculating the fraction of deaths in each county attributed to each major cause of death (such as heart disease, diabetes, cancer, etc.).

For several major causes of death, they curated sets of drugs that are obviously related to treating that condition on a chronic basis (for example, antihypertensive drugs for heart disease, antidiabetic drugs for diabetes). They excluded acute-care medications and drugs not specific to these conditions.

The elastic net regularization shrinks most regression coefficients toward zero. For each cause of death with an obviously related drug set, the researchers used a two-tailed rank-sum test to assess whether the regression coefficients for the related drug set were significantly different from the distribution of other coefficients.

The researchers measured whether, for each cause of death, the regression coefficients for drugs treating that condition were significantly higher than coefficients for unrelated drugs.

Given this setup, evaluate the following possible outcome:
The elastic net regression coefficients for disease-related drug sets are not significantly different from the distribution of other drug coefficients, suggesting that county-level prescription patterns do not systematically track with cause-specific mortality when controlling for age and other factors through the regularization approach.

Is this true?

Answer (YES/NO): NO